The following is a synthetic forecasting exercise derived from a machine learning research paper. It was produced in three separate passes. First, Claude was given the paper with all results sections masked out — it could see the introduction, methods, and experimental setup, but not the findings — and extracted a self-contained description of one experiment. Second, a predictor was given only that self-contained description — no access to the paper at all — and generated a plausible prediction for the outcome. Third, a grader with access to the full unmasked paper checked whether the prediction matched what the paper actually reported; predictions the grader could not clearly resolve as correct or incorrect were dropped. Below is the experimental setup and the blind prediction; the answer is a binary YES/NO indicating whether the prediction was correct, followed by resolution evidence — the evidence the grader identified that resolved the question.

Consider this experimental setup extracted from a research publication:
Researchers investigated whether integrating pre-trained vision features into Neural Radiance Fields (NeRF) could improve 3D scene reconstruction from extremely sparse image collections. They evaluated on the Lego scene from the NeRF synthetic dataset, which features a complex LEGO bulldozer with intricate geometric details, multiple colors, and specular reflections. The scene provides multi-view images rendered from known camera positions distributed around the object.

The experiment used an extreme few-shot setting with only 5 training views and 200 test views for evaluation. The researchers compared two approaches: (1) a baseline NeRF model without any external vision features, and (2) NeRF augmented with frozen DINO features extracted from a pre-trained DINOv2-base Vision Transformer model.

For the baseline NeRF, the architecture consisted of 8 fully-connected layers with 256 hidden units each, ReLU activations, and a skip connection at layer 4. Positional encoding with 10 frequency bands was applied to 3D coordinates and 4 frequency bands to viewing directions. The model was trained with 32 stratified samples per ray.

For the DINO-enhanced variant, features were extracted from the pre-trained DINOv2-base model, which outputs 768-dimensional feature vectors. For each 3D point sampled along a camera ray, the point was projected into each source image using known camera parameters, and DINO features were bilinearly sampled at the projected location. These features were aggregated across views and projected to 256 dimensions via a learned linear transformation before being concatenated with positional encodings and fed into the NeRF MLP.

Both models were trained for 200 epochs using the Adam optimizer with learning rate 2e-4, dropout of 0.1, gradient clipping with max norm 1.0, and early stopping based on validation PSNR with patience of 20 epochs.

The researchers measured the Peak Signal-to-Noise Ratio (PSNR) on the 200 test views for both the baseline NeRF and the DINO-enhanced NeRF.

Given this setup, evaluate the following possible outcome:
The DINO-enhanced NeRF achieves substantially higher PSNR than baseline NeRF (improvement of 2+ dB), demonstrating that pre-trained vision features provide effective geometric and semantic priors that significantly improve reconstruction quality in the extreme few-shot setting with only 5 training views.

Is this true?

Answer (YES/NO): NO